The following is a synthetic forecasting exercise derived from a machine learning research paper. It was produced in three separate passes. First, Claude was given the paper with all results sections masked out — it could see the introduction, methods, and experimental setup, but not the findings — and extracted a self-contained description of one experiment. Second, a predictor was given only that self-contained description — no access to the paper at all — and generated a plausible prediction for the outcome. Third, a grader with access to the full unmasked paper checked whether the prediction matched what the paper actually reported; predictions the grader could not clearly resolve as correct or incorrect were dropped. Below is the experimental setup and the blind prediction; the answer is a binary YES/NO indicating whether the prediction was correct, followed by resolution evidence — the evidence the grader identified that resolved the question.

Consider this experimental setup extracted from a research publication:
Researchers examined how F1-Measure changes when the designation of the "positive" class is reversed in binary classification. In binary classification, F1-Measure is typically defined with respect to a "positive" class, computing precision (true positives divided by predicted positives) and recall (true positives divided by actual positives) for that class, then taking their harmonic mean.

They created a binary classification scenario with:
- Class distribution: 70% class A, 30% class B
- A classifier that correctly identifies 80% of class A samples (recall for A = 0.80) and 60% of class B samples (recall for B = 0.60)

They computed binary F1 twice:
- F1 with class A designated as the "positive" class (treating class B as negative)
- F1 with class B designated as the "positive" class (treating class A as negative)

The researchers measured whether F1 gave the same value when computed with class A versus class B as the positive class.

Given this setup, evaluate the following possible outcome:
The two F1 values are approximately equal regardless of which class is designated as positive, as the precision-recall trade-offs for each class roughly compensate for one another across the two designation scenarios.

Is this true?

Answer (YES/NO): NO